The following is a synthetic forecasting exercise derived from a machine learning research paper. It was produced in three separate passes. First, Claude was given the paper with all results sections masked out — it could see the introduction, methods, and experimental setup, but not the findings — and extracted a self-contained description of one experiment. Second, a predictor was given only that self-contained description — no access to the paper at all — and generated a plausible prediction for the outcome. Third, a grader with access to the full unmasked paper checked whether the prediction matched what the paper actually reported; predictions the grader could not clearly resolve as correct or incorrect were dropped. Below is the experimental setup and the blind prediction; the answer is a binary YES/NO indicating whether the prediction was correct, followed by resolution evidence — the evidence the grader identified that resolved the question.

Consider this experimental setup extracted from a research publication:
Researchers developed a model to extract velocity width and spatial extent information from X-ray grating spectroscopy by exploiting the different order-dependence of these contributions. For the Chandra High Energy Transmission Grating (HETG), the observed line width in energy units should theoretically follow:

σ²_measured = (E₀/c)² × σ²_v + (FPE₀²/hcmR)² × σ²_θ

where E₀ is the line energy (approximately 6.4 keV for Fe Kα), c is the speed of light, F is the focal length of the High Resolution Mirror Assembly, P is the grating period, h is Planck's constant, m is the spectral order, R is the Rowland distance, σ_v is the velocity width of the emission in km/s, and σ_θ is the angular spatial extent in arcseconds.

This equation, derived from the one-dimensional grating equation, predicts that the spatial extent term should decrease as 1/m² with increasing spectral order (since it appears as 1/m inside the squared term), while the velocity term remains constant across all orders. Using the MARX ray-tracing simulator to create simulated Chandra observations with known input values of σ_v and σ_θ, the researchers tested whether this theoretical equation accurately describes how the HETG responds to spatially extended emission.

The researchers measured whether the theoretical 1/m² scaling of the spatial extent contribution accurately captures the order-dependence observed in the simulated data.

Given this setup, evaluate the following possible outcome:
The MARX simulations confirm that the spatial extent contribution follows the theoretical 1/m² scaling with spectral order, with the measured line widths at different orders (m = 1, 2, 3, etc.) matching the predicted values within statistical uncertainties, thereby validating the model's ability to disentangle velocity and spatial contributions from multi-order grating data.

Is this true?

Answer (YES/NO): NO